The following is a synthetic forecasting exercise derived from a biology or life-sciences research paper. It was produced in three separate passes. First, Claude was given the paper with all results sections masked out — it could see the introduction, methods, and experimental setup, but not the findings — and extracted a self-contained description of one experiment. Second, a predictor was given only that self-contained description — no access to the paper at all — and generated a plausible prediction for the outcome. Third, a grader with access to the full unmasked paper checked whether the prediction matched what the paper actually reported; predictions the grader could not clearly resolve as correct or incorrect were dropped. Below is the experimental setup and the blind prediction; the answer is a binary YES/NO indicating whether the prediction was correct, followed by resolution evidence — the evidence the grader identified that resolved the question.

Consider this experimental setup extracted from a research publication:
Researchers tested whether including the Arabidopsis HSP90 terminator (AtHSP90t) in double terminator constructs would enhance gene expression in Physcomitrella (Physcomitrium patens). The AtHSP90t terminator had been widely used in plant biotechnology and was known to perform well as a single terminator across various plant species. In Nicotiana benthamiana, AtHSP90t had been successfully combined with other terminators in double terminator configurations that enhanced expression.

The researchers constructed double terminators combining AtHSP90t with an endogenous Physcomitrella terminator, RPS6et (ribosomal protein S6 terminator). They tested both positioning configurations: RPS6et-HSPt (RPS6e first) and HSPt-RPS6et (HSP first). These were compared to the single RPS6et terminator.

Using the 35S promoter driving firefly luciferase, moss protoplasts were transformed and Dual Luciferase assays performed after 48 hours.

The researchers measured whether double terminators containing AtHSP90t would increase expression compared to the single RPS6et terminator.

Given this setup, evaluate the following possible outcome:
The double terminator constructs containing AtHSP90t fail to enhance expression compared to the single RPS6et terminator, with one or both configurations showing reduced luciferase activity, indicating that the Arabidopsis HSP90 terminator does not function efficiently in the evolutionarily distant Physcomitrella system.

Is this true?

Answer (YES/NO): YES